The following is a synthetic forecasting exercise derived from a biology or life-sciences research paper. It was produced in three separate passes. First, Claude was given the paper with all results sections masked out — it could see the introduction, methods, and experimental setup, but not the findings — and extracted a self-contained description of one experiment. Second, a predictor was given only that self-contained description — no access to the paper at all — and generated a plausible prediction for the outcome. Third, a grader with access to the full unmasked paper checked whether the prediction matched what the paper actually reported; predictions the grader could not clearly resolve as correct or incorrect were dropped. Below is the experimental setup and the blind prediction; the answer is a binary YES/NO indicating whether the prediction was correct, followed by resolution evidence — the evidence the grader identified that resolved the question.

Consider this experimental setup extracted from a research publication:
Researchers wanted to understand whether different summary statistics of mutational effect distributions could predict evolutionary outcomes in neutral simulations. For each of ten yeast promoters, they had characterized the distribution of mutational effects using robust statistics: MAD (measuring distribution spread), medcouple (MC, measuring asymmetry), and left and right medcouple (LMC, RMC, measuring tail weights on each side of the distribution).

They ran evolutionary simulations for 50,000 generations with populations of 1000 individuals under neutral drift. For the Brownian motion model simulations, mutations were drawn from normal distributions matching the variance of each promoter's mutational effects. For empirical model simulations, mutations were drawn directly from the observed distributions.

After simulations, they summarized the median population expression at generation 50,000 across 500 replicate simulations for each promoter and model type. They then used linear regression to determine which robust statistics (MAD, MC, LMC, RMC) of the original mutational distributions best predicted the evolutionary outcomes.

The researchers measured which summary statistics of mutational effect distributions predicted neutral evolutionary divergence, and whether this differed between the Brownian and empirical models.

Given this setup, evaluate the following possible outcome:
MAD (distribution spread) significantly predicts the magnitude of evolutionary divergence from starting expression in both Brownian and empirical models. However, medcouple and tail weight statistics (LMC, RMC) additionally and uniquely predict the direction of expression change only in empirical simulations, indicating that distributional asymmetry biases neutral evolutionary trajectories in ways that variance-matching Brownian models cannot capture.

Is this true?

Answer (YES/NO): NO